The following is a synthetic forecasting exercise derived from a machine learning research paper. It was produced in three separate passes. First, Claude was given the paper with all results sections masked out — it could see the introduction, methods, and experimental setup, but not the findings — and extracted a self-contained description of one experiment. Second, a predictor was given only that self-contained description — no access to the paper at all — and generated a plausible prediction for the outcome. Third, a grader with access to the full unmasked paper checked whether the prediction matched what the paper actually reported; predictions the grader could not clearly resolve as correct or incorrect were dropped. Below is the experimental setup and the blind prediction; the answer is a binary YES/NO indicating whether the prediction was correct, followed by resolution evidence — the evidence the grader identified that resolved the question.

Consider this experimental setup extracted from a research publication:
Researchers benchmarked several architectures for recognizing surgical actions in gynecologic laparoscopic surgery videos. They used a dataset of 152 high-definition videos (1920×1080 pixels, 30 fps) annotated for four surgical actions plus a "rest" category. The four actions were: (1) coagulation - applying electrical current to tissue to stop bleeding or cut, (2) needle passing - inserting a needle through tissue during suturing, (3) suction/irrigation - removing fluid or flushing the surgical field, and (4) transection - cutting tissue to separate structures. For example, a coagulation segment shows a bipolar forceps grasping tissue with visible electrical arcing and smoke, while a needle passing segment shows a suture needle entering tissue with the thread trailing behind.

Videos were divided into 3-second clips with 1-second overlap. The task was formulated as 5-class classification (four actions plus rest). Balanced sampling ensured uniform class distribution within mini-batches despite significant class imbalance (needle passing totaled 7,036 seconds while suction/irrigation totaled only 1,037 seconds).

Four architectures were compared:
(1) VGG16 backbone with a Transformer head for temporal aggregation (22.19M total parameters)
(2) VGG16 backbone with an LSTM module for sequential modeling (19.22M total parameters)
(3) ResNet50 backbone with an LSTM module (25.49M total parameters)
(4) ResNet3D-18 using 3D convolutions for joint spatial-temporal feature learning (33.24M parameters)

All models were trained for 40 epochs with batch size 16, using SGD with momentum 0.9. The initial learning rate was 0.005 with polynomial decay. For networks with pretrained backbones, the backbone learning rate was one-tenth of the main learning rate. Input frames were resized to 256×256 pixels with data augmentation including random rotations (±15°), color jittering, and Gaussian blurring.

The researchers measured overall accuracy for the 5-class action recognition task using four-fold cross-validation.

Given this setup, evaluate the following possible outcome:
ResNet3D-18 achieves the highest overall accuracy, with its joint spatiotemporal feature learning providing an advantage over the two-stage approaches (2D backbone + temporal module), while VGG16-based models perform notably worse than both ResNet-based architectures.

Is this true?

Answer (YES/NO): NO